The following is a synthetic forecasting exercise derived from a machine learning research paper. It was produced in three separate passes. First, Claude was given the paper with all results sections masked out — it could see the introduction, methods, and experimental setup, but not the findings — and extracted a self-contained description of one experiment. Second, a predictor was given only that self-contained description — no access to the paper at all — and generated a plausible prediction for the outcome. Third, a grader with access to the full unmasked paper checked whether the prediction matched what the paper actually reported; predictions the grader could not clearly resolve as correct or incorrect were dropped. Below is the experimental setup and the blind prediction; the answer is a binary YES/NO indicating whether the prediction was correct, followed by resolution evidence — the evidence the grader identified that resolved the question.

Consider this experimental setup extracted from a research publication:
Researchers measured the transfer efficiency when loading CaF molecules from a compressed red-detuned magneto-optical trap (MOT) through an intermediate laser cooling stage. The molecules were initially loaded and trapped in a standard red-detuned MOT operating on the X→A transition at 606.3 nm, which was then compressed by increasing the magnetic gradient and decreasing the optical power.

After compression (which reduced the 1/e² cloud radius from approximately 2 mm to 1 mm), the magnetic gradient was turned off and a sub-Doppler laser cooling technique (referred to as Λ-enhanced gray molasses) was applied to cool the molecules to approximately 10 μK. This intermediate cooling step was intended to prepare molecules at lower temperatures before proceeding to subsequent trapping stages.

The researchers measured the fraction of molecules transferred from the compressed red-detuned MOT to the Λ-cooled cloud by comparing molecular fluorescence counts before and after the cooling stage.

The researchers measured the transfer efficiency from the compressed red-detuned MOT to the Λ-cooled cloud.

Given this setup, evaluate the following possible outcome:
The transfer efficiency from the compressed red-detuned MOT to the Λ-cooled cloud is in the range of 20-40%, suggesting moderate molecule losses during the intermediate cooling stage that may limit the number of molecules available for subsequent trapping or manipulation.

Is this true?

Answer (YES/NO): NO